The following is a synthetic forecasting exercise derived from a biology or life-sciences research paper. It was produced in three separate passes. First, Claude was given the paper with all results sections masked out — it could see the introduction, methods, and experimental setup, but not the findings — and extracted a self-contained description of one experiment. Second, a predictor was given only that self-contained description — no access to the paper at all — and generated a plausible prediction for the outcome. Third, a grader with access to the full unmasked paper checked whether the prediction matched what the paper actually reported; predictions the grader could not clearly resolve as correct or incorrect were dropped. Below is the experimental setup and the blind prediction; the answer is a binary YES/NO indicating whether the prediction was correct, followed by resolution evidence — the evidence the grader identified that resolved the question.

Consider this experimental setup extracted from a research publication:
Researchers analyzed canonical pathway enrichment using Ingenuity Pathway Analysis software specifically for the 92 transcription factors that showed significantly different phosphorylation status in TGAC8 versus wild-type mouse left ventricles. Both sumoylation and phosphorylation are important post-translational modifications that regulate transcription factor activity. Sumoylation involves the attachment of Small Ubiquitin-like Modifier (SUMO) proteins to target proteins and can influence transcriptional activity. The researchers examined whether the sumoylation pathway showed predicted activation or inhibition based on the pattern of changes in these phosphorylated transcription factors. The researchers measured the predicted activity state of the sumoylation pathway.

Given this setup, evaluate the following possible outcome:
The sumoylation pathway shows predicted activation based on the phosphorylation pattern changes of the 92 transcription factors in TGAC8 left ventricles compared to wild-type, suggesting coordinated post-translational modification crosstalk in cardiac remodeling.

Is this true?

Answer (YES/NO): NO